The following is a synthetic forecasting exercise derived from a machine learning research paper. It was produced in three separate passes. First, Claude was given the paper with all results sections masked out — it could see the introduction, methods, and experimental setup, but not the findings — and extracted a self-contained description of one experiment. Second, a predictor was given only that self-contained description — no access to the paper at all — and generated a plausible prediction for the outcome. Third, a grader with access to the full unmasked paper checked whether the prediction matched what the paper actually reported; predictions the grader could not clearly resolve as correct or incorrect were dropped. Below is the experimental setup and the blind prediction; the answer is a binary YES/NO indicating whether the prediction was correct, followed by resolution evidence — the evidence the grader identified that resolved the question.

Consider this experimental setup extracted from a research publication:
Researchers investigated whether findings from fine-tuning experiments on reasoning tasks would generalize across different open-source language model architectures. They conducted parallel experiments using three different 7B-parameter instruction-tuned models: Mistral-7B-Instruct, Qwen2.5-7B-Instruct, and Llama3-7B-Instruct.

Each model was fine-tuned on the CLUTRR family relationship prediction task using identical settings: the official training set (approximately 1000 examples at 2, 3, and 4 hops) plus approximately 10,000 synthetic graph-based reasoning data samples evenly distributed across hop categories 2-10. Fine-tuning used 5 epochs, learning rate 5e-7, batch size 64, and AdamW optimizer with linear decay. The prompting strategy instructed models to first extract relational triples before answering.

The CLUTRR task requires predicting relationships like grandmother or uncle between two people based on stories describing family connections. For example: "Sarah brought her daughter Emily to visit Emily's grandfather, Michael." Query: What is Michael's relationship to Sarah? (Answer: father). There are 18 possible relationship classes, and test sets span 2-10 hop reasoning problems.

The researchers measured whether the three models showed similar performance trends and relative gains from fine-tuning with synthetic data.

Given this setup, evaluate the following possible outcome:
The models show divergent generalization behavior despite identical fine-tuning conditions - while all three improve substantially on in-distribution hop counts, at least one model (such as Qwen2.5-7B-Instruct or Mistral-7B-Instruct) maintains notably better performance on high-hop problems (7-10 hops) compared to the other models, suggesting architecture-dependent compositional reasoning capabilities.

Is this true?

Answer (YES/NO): YES